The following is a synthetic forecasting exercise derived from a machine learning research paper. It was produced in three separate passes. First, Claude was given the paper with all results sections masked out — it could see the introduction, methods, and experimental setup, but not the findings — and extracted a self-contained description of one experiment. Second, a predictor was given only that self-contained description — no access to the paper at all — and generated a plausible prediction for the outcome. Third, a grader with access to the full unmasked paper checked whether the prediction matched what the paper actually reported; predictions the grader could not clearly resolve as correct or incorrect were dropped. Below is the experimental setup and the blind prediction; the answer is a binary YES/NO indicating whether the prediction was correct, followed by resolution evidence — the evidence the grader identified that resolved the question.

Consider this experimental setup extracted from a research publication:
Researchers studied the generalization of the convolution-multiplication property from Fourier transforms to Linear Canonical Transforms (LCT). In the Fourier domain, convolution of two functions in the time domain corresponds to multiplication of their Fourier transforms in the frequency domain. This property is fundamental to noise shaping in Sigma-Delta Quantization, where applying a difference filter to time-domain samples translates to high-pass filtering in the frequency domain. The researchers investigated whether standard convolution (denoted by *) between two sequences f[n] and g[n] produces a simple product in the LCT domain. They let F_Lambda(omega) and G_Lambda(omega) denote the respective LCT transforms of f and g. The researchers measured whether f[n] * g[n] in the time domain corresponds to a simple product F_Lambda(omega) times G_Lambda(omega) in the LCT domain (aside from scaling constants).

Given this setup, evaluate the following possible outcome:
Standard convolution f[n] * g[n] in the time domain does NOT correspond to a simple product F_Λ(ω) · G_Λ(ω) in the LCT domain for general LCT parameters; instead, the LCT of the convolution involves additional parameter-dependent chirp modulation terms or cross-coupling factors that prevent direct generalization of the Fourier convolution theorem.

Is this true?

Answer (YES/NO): YES